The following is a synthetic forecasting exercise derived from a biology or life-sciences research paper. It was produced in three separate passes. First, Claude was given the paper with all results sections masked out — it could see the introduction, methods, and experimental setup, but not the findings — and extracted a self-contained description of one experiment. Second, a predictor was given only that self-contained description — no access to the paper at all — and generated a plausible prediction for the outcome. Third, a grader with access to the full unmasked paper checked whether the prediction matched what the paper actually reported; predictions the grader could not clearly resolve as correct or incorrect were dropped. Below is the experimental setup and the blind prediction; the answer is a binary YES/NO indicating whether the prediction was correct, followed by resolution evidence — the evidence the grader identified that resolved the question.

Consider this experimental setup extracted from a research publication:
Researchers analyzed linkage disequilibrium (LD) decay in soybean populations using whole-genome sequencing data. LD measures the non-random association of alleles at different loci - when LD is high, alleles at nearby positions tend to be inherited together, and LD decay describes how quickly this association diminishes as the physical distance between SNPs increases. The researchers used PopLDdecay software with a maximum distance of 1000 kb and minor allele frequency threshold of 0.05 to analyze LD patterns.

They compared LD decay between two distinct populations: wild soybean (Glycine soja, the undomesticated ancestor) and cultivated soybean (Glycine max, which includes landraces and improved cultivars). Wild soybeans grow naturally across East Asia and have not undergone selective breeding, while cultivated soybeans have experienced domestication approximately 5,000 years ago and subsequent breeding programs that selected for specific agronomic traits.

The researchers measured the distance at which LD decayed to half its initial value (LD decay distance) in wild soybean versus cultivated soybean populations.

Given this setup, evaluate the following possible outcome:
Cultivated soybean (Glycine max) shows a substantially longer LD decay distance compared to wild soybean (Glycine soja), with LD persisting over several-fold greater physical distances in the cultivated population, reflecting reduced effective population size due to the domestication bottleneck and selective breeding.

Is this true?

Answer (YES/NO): YES